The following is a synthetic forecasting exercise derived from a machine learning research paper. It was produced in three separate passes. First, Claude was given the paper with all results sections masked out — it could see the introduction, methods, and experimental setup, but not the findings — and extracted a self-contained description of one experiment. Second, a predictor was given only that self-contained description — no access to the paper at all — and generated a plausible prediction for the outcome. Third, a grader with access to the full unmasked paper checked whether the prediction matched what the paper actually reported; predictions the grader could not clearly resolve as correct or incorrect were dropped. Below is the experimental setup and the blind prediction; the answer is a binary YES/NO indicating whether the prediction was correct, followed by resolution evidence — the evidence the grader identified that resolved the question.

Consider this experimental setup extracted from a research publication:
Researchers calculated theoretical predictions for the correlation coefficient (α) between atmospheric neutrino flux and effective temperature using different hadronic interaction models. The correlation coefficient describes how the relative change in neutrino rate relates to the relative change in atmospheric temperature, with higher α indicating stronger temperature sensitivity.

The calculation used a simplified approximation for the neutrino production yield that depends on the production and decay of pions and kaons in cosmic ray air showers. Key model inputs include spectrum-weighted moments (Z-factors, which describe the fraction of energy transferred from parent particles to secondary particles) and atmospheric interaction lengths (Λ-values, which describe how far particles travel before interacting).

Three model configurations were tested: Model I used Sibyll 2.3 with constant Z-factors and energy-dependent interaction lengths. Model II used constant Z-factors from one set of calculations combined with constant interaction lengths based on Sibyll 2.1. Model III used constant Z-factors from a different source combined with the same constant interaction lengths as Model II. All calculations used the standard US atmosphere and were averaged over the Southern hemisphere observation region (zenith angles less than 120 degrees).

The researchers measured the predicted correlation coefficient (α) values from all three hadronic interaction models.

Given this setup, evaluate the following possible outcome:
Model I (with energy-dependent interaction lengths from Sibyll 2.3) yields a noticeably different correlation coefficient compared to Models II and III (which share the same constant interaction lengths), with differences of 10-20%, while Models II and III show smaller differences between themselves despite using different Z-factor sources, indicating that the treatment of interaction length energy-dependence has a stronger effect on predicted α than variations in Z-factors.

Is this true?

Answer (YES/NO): NO